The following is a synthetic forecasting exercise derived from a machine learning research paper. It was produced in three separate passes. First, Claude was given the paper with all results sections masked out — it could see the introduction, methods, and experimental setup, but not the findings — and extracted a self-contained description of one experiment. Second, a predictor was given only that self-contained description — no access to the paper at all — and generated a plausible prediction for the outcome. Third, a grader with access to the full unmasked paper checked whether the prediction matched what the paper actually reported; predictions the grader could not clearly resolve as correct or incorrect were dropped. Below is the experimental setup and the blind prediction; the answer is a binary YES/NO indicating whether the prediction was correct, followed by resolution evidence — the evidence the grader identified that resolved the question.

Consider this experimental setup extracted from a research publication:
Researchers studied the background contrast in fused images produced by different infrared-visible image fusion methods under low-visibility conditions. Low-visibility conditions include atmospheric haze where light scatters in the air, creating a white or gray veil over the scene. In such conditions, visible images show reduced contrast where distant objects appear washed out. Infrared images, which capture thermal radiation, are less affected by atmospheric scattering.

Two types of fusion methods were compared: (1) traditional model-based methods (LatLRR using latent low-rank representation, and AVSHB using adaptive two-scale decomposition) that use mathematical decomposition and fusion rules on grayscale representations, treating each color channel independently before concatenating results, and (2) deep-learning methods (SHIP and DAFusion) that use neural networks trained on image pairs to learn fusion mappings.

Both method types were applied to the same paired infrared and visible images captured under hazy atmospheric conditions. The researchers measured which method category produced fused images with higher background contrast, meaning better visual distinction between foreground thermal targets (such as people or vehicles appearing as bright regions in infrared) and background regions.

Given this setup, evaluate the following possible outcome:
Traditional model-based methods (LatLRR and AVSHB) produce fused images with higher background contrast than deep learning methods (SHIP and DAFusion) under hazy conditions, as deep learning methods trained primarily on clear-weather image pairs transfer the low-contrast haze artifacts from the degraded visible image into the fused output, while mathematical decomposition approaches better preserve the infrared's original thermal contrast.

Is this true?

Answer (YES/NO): NO